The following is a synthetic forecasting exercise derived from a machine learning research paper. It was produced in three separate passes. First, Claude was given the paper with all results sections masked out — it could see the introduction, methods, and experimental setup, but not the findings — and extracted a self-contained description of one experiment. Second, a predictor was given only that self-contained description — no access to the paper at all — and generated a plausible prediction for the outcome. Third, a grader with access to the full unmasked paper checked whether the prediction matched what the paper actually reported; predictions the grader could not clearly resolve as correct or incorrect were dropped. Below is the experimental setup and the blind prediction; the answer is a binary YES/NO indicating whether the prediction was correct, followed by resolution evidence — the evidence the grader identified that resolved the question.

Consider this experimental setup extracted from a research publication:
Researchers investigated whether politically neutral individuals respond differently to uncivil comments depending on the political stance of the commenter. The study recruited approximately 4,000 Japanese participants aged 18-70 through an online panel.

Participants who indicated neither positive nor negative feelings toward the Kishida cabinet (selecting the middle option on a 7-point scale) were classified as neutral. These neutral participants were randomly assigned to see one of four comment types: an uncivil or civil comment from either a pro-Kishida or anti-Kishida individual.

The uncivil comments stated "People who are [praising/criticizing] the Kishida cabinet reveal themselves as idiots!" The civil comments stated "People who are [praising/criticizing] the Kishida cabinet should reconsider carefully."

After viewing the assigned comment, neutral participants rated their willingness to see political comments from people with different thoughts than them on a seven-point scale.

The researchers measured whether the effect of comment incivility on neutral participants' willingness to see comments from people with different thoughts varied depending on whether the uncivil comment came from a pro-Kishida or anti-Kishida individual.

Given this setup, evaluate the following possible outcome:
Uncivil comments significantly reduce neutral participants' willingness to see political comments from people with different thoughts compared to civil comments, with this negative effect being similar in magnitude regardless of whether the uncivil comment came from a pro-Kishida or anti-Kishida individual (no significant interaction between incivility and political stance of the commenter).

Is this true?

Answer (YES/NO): NO